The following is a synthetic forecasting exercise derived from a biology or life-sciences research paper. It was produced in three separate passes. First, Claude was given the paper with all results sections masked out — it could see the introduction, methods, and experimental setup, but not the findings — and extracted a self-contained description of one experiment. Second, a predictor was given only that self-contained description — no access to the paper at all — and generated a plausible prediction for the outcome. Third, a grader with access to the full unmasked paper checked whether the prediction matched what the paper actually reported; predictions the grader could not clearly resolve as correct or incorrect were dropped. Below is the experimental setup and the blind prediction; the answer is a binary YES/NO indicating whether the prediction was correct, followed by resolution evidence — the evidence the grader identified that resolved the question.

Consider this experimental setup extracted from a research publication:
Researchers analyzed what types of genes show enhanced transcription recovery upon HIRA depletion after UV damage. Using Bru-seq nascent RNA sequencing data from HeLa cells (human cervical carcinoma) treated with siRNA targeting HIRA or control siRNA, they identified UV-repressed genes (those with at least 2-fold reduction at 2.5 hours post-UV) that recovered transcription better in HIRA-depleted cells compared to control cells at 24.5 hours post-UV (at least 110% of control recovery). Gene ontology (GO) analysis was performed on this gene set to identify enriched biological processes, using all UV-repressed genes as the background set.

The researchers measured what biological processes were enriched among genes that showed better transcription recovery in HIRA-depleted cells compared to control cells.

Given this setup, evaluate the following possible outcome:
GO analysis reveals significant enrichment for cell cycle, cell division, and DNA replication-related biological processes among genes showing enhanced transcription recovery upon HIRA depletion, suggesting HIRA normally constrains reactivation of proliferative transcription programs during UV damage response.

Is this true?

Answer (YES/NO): NO